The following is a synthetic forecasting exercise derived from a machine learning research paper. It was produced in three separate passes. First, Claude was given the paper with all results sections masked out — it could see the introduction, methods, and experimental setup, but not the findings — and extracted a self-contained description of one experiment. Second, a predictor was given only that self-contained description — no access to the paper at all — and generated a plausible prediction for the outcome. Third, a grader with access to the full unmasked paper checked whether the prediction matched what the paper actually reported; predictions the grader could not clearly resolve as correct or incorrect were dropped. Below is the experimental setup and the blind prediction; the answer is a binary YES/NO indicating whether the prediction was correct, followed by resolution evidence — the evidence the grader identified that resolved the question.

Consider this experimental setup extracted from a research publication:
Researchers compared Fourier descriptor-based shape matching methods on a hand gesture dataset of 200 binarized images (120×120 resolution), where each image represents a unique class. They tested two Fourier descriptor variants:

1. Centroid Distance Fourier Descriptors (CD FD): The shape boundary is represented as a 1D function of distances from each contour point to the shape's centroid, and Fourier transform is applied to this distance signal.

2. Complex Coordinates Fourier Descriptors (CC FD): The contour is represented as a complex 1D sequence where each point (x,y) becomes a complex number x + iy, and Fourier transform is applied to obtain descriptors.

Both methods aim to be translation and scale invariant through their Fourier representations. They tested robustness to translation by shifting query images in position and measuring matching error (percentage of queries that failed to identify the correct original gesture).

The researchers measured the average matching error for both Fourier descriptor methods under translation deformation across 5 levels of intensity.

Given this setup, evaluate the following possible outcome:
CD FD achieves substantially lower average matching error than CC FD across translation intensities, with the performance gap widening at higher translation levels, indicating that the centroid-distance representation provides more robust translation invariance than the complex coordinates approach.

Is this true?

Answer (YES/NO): NO